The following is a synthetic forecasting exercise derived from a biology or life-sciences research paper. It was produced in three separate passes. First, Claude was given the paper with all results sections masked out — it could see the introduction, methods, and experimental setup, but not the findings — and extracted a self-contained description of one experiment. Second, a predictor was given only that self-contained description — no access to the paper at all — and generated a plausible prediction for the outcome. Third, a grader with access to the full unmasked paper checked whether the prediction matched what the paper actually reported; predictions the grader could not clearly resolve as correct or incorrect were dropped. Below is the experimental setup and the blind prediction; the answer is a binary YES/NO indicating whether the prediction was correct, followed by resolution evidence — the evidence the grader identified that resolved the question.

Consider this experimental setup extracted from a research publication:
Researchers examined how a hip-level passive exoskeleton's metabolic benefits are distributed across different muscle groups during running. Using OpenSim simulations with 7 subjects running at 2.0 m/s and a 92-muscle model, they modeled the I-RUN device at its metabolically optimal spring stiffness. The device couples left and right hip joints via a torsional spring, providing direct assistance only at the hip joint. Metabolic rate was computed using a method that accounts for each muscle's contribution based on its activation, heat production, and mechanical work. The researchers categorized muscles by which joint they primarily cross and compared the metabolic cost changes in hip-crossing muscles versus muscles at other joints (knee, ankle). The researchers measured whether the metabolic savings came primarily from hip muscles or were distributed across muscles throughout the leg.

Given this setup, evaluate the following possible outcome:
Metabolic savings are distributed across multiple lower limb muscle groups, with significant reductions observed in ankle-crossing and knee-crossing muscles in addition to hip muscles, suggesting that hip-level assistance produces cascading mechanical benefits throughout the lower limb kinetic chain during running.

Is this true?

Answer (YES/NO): NO